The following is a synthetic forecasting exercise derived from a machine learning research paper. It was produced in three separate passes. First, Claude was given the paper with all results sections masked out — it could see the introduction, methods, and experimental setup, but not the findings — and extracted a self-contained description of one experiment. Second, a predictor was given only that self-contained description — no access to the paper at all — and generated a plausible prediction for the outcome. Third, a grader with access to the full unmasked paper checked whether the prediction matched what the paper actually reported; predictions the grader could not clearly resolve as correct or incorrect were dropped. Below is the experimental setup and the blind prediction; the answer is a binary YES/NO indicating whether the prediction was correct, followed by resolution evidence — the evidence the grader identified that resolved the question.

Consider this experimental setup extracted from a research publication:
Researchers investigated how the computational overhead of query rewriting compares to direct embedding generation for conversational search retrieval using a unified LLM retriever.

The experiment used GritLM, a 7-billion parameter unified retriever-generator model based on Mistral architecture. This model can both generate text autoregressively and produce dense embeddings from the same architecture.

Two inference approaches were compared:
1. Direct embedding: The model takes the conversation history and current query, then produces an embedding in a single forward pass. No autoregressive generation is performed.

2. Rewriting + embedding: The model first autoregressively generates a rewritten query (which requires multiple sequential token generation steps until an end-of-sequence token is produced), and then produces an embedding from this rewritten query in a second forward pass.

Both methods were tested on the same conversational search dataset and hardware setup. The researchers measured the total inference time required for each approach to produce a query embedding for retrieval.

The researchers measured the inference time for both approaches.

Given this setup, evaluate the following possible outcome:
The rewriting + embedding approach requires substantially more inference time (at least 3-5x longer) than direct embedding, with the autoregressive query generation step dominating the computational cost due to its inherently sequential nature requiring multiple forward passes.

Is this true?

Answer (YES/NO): YES